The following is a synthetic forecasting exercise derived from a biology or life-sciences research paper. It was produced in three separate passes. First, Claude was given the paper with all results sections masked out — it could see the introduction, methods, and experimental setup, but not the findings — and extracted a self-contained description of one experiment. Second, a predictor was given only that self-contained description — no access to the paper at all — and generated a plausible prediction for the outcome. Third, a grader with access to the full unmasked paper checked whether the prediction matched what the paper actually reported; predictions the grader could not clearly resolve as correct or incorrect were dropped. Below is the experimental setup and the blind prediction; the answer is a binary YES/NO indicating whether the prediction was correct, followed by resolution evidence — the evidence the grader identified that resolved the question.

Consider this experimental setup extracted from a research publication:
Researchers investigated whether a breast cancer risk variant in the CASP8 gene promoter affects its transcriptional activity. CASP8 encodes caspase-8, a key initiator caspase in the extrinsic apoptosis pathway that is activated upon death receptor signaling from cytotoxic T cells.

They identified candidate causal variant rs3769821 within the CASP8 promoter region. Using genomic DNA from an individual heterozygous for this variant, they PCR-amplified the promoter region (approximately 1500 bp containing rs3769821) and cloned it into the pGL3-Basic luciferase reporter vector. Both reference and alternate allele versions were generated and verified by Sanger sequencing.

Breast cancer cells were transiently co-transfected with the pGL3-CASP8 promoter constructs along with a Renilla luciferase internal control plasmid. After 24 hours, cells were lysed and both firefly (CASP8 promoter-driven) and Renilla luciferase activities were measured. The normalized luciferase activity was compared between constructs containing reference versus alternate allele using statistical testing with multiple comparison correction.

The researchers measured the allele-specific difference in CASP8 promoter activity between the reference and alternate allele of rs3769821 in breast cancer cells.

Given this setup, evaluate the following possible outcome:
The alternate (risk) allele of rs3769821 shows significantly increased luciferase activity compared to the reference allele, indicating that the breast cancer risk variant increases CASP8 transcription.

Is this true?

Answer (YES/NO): NO